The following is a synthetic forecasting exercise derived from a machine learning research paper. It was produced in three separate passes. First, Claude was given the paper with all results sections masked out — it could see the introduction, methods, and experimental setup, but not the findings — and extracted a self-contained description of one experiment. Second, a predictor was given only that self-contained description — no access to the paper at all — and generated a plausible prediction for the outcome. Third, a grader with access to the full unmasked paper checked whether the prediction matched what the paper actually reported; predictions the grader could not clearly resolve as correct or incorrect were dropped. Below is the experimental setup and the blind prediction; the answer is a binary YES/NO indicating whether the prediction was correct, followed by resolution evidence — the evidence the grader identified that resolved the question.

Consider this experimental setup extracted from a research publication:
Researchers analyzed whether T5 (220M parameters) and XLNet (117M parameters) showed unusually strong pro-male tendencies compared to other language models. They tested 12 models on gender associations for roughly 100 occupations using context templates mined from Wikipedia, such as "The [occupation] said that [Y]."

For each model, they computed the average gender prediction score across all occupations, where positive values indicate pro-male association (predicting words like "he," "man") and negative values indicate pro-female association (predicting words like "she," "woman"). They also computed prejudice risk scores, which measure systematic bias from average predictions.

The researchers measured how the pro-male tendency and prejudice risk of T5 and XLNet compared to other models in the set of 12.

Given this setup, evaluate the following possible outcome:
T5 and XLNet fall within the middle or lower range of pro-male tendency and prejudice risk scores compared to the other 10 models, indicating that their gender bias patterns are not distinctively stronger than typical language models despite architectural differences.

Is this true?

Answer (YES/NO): NO